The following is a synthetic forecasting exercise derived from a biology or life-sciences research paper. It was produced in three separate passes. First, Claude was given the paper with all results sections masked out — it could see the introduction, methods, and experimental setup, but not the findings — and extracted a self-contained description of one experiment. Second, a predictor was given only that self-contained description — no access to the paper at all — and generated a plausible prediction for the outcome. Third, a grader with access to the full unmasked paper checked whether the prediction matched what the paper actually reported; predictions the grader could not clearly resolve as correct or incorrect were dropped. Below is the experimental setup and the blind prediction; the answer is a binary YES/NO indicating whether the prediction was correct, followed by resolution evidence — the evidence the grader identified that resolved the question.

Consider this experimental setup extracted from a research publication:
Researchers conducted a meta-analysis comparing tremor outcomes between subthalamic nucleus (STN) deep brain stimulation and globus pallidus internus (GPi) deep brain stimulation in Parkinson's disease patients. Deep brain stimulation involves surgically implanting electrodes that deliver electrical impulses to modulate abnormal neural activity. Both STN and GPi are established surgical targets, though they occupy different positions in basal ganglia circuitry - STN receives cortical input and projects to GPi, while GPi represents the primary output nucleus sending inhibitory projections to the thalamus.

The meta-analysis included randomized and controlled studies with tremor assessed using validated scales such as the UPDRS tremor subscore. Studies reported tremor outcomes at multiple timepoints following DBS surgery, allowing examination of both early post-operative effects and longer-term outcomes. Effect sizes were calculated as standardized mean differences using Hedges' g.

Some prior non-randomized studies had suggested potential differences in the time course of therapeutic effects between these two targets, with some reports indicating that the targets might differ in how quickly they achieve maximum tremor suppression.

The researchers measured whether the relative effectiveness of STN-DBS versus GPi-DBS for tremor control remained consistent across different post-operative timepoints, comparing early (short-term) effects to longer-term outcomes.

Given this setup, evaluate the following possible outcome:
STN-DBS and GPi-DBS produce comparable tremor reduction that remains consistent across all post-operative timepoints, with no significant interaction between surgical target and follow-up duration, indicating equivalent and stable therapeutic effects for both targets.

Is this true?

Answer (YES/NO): NO